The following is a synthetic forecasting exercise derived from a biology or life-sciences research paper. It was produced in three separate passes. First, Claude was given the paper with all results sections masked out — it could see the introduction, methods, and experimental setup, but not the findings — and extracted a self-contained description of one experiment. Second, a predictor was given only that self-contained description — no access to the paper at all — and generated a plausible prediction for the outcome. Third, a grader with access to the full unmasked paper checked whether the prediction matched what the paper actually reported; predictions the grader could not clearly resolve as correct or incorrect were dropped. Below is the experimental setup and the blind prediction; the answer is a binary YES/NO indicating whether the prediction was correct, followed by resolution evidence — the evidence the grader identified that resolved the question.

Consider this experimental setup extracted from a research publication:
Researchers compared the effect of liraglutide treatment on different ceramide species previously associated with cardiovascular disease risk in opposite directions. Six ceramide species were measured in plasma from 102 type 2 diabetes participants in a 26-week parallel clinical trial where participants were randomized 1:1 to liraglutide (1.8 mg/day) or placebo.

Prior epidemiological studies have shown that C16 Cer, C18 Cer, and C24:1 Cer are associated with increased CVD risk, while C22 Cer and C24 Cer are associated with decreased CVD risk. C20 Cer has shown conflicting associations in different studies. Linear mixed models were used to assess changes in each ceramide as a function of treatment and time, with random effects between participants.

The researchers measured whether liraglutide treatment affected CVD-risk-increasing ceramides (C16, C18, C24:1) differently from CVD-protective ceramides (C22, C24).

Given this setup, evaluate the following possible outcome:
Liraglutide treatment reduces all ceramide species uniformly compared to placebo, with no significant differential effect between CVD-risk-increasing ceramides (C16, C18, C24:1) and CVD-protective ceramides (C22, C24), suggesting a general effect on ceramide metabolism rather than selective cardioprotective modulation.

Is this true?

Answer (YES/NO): NO